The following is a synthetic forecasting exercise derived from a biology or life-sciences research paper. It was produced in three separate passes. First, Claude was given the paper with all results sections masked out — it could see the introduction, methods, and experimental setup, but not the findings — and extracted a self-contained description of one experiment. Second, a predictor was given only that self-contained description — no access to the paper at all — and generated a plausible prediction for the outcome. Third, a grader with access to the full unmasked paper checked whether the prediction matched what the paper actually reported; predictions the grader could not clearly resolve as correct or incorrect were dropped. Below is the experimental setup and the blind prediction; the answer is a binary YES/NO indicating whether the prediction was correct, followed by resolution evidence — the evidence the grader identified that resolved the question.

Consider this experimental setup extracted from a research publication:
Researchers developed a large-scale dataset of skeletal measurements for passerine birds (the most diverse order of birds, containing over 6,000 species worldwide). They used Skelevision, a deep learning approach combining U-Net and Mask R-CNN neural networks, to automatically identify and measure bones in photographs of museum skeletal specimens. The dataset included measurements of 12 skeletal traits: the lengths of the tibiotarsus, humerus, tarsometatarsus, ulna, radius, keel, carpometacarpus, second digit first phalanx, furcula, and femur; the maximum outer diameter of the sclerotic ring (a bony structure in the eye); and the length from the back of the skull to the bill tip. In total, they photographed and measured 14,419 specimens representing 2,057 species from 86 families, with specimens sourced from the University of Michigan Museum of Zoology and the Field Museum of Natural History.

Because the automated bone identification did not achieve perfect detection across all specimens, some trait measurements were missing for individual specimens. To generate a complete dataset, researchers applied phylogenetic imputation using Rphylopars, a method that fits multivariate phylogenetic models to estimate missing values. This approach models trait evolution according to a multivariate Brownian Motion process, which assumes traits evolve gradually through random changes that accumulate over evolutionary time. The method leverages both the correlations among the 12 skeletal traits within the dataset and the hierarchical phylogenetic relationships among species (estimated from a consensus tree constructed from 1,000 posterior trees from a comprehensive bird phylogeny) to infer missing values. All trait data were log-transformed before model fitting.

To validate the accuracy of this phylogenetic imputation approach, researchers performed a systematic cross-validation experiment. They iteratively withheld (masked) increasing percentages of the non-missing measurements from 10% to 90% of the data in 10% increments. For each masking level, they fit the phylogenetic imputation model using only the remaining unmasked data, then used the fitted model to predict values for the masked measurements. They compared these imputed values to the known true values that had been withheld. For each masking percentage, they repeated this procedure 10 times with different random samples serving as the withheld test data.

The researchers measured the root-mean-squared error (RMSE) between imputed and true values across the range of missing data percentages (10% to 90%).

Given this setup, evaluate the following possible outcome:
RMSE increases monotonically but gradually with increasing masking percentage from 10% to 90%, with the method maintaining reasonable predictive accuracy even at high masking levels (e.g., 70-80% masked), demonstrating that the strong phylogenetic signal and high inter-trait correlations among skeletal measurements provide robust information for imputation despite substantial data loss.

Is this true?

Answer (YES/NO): NO